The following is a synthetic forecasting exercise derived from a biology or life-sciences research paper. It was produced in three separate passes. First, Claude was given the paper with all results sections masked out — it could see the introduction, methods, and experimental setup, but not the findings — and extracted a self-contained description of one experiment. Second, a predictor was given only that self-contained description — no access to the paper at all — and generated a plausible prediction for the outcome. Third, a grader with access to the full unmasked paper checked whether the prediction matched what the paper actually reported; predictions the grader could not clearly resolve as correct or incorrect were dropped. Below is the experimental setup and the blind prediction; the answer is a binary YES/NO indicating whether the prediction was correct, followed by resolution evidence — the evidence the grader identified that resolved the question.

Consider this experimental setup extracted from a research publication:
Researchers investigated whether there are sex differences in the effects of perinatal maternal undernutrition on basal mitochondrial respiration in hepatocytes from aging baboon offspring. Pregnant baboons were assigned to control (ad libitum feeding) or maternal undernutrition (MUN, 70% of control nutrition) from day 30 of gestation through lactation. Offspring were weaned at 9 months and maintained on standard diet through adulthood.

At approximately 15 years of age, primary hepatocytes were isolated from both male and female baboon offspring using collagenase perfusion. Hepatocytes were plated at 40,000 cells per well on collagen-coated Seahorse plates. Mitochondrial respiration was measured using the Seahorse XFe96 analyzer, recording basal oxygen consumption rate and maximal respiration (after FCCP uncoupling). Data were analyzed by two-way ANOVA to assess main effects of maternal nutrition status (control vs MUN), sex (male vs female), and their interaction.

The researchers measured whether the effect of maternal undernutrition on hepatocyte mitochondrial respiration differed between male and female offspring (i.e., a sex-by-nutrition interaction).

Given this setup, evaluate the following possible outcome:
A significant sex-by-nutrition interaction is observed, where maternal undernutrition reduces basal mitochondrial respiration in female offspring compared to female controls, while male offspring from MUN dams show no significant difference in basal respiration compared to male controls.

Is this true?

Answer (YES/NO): NO